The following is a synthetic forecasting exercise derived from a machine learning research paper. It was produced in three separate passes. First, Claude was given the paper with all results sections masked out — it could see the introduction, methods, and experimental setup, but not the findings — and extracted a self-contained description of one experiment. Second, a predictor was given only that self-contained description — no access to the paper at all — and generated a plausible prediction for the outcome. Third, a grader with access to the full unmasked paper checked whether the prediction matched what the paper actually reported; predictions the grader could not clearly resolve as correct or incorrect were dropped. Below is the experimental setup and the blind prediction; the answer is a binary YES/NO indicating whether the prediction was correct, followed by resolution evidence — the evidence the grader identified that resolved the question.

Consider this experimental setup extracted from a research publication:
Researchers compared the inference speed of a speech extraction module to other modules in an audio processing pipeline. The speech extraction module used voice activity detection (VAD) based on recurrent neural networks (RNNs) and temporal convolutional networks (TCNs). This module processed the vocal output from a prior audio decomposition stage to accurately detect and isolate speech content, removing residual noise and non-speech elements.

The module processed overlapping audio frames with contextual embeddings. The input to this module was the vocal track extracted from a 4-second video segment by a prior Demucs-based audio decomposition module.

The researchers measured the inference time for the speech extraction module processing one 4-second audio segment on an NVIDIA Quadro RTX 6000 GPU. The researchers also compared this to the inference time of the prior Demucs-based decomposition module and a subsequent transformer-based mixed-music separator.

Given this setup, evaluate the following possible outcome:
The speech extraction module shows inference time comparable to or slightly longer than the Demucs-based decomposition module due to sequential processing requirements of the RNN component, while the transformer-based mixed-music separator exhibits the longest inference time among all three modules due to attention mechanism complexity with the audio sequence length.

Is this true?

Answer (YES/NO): NO